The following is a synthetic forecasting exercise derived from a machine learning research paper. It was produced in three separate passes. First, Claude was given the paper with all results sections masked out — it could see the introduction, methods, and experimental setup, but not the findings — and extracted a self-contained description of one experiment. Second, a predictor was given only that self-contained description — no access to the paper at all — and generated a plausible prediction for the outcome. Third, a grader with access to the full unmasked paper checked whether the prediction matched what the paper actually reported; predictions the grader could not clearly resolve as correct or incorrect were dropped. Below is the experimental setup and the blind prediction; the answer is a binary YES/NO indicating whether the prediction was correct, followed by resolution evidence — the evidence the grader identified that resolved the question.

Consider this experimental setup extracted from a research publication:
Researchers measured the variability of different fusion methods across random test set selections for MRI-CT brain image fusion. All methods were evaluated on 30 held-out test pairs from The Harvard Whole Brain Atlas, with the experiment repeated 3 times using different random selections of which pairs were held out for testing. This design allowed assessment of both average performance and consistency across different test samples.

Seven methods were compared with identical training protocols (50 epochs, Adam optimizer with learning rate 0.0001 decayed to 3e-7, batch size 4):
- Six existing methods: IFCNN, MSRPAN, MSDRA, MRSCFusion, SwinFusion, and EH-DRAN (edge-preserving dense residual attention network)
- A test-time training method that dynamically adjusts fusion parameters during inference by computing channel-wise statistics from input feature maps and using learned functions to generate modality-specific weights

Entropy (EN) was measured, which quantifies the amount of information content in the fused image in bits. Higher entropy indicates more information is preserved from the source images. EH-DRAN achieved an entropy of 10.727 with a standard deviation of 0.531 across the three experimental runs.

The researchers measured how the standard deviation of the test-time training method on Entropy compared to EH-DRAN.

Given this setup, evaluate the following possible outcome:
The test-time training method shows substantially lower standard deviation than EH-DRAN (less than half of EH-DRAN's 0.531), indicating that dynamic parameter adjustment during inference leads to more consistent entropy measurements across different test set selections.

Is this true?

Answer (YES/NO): NO